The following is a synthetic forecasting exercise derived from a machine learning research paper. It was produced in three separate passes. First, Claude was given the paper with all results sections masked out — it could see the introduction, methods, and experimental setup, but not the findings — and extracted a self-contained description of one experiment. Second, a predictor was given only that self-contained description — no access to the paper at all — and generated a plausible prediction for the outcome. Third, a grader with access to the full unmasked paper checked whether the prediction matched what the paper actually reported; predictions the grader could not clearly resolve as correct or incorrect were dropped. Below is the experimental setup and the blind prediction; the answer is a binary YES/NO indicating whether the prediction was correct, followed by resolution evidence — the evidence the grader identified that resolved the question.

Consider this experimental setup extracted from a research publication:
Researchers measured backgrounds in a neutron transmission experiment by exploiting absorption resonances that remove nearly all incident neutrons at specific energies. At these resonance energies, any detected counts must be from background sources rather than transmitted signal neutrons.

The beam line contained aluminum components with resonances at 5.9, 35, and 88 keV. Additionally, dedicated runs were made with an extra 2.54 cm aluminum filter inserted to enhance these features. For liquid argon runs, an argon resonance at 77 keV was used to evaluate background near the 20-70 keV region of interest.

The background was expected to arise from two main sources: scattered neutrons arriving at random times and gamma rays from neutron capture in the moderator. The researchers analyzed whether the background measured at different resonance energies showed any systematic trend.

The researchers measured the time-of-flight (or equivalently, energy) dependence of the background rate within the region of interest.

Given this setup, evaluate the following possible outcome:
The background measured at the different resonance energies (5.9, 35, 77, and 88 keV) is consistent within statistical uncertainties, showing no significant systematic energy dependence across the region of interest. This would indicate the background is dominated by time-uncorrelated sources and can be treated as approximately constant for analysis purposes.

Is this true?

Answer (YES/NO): YES